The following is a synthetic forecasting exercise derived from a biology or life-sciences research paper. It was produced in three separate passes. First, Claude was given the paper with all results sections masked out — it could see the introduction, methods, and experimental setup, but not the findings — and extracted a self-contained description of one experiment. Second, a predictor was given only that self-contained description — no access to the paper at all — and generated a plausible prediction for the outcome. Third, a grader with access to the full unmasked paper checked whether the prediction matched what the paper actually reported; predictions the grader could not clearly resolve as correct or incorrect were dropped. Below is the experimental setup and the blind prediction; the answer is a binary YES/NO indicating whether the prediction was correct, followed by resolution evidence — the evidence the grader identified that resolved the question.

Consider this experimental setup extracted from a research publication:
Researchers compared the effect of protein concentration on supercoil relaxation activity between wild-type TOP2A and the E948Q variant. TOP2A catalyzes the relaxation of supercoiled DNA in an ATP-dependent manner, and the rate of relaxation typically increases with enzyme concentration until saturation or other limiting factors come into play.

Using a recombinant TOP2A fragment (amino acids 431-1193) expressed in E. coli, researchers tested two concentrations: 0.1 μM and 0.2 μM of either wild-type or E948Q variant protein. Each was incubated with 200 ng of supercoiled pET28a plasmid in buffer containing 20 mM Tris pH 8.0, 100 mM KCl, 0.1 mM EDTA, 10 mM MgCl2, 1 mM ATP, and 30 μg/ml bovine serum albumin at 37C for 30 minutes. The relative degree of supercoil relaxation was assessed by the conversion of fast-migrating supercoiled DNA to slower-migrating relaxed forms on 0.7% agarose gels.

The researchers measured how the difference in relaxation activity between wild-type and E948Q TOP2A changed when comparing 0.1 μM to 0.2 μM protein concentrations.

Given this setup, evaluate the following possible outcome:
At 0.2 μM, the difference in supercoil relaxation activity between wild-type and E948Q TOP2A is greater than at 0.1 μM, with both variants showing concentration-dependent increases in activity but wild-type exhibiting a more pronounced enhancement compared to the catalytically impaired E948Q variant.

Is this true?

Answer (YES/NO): NO